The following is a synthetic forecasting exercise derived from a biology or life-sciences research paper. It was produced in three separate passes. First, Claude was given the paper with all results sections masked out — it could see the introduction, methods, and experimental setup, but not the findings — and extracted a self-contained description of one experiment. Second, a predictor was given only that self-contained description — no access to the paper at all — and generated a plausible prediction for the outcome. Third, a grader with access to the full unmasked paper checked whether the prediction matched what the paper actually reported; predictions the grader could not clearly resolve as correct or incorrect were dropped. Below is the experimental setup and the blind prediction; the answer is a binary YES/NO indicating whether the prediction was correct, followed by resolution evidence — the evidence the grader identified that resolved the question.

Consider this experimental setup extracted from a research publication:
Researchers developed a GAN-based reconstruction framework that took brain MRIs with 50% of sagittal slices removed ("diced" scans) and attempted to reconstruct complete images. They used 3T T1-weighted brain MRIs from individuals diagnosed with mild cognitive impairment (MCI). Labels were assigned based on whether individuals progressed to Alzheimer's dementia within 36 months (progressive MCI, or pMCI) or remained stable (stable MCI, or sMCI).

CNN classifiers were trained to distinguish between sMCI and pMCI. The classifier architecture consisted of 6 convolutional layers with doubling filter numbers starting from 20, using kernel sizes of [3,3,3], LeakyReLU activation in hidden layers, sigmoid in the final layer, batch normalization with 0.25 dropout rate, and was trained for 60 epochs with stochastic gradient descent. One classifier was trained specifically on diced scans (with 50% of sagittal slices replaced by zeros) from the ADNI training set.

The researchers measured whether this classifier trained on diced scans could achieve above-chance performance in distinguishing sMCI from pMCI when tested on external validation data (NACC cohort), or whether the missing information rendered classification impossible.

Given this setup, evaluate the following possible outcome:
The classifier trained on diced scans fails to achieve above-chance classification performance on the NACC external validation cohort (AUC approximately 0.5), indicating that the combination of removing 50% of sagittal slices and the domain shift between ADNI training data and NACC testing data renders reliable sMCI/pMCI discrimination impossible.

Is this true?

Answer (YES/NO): NO